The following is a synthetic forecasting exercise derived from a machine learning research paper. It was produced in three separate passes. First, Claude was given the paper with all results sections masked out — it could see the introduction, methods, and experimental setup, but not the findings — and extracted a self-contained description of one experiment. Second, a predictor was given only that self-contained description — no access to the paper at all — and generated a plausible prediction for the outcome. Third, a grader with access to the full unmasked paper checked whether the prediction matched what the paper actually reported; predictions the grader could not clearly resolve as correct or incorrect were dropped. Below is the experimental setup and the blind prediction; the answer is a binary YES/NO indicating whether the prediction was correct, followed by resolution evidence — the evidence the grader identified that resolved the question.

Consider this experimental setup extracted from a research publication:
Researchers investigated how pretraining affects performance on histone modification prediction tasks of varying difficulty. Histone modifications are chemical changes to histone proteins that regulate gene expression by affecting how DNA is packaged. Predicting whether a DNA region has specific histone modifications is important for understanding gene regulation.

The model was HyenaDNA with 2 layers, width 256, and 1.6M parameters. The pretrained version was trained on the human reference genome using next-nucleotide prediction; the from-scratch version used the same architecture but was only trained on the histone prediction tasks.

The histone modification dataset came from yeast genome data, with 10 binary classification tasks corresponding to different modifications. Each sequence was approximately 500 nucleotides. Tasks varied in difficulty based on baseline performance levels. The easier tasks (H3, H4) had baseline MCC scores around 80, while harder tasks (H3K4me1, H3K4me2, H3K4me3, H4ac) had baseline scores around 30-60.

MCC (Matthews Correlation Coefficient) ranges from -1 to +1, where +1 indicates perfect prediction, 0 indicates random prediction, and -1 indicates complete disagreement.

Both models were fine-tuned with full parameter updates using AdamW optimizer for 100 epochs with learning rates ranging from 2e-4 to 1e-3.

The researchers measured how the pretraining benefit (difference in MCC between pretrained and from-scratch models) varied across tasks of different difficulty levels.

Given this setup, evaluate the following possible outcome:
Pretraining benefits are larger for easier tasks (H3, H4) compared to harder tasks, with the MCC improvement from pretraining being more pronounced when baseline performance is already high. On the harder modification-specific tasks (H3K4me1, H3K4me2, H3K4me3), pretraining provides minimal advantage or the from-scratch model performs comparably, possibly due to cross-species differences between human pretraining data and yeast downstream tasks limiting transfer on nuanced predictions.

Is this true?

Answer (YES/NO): NO